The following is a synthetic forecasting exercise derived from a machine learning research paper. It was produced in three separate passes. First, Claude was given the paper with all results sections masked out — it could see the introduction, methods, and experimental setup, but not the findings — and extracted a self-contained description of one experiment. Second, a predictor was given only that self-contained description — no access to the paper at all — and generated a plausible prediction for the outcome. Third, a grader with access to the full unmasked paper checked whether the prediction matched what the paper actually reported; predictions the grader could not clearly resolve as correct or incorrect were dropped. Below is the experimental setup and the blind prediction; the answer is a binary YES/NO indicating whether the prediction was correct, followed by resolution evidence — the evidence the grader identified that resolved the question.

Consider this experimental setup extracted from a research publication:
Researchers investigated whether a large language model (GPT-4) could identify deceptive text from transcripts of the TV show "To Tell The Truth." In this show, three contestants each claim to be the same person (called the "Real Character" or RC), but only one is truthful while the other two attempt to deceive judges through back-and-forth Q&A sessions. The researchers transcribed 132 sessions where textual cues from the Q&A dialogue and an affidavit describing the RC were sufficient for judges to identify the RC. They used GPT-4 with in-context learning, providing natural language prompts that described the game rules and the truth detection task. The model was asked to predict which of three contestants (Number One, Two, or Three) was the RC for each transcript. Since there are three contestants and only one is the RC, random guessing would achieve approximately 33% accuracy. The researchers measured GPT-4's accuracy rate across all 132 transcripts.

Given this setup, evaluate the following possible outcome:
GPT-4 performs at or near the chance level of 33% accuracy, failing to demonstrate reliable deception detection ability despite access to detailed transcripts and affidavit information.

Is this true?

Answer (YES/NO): NO